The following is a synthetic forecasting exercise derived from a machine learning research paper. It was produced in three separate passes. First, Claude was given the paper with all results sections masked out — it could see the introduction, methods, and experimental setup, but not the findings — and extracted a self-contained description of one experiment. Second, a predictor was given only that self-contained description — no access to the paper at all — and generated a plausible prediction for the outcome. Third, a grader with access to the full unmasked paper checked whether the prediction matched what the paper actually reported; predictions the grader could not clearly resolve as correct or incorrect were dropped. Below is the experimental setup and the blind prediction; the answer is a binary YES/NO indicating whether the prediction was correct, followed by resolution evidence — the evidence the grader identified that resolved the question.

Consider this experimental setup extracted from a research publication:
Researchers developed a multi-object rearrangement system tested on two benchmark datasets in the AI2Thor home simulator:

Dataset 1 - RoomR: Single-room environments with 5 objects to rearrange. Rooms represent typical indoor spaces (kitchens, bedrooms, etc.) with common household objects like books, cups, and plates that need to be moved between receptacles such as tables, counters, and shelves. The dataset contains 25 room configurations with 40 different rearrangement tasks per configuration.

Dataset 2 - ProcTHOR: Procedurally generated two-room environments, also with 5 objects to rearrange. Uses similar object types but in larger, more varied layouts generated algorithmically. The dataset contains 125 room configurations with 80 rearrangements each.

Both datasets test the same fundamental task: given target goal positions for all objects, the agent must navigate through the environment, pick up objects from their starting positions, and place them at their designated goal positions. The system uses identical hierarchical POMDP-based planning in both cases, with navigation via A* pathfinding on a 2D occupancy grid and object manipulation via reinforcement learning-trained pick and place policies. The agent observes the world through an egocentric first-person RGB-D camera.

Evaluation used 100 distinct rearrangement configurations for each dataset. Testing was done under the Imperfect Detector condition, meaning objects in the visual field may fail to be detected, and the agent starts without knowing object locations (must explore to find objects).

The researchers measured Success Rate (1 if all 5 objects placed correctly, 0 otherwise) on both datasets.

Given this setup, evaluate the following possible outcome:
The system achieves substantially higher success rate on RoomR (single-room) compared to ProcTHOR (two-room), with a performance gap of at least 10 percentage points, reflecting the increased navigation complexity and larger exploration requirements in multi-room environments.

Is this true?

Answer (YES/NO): NO